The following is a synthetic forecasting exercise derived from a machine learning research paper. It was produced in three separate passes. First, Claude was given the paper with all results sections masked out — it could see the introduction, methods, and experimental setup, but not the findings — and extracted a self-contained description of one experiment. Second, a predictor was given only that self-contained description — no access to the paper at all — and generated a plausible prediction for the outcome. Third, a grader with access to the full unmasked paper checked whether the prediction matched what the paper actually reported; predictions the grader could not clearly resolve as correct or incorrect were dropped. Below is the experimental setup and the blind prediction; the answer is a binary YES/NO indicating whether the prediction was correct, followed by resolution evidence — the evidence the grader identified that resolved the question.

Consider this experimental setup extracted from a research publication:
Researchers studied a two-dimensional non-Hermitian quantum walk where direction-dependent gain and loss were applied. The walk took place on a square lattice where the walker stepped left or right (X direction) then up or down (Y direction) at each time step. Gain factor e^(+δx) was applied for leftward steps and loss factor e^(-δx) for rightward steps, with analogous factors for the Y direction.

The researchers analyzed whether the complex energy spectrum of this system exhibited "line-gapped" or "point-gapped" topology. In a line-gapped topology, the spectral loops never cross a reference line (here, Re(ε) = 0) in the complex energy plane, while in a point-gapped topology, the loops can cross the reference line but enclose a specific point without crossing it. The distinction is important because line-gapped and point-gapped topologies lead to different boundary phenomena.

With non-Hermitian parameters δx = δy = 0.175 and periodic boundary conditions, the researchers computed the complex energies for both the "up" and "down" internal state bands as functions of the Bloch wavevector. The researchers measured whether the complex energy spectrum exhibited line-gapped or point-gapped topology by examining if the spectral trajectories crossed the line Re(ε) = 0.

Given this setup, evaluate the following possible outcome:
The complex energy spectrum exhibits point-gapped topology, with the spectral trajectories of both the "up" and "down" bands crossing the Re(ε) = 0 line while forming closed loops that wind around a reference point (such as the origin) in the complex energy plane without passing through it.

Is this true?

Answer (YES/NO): NO